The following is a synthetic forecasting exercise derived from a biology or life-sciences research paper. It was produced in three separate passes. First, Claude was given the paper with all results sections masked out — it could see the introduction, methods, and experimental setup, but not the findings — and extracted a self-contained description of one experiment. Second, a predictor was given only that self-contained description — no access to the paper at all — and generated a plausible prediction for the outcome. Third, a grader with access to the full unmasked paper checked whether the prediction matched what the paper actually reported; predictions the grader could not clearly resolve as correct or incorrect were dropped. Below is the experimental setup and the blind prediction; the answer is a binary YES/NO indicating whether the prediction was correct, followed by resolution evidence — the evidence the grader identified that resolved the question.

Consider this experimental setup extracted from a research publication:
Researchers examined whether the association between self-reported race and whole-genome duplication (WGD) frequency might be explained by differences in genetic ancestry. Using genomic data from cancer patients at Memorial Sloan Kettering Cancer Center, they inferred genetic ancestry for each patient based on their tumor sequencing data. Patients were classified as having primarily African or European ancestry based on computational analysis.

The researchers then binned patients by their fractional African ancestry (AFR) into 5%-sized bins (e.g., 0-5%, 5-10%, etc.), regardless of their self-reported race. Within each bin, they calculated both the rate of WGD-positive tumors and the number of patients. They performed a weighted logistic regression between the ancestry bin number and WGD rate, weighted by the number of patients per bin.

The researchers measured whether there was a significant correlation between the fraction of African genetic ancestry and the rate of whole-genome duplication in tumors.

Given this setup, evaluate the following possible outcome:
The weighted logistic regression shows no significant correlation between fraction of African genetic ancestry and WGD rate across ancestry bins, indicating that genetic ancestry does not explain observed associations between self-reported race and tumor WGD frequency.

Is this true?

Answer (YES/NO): NO